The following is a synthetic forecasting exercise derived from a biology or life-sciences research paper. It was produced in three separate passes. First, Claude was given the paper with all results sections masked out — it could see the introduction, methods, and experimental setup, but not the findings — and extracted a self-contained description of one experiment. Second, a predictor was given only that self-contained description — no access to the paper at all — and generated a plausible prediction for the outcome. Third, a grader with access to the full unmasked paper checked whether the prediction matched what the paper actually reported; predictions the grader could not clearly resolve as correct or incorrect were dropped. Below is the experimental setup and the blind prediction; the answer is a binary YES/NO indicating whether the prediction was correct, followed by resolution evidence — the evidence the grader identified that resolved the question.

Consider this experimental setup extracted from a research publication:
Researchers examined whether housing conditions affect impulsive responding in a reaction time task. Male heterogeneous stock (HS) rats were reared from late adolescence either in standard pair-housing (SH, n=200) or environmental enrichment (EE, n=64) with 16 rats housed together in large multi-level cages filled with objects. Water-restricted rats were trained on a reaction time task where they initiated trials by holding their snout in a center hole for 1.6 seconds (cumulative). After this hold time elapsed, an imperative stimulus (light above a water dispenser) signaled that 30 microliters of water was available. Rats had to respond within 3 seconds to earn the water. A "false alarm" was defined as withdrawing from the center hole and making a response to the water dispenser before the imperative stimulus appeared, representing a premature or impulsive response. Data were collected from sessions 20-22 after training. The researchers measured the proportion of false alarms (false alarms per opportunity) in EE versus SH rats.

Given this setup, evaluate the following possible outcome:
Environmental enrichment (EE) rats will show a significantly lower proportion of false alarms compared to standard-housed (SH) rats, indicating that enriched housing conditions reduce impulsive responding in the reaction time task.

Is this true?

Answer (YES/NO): YES